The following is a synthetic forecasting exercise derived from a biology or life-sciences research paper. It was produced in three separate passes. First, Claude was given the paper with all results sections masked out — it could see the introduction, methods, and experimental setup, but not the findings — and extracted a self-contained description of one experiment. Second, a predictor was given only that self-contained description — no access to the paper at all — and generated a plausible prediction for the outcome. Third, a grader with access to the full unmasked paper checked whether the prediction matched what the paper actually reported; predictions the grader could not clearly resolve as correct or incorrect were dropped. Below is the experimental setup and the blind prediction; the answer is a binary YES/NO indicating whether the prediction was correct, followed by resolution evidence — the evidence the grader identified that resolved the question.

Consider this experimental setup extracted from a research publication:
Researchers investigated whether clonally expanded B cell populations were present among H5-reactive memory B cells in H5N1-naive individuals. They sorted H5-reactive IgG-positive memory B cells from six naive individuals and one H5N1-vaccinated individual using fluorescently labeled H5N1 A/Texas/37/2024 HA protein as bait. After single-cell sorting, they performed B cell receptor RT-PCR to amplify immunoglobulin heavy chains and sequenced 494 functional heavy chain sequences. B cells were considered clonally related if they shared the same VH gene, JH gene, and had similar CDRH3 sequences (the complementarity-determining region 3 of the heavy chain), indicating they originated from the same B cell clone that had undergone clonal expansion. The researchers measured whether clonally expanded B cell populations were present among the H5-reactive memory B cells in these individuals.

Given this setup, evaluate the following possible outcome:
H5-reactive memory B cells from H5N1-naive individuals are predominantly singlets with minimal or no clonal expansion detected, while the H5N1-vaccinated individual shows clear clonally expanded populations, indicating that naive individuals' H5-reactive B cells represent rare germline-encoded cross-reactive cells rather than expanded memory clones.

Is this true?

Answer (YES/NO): NO